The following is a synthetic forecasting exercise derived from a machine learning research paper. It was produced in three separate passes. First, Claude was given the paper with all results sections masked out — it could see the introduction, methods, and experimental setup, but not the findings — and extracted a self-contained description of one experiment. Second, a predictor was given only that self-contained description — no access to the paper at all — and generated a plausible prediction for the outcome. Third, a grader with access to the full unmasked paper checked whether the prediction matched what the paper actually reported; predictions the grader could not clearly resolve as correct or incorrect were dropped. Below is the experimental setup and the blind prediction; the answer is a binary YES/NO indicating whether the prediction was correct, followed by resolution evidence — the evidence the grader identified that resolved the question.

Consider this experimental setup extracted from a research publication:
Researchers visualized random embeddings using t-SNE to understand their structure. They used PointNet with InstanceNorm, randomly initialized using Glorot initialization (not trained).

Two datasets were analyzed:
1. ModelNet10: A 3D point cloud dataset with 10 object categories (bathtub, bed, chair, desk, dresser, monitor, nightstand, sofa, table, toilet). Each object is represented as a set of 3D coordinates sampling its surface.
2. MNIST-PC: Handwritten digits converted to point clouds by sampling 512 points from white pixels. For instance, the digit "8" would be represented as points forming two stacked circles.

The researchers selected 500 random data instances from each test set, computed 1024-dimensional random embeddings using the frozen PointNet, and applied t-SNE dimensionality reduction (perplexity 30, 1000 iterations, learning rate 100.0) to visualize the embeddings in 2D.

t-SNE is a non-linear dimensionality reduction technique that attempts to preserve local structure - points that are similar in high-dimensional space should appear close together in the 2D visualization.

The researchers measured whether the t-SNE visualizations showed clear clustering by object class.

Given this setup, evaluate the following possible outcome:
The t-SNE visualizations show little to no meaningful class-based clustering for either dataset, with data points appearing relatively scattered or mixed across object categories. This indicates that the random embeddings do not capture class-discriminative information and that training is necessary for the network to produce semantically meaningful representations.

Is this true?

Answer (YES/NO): NO